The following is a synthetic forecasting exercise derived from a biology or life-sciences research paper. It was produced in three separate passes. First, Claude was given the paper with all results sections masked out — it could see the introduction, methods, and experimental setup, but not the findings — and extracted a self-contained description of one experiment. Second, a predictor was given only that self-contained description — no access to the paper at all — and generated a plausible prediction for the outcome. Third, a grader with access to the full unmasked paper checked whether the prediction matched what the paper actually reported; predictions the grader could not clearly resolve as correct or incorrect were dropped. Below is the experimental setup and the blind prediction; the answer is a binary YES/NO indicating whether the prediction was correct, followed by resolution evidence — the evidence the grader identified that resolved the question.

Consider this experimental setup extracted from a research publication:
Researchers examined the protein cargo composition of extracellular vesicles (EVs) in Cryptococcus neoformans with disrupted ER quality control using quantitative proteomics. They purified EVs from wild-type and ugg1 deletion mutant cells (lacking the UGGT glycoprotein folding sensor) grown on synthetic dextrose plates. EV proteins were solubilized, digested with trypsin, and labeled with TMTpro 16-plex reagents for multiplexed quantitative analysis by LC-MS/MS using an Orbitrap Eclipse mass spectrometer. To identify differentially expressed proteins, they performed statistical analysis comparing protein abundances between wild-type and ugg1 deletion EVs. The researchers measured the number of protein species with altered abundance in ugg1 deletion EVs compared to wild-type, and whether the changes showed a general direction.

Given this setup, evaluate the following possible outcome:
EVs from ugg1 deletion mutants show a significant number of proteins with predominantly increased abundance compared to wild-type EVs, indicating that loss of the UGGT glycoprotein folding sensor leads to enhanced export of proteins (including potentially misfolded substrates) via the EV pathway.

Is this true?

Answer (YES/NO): NO